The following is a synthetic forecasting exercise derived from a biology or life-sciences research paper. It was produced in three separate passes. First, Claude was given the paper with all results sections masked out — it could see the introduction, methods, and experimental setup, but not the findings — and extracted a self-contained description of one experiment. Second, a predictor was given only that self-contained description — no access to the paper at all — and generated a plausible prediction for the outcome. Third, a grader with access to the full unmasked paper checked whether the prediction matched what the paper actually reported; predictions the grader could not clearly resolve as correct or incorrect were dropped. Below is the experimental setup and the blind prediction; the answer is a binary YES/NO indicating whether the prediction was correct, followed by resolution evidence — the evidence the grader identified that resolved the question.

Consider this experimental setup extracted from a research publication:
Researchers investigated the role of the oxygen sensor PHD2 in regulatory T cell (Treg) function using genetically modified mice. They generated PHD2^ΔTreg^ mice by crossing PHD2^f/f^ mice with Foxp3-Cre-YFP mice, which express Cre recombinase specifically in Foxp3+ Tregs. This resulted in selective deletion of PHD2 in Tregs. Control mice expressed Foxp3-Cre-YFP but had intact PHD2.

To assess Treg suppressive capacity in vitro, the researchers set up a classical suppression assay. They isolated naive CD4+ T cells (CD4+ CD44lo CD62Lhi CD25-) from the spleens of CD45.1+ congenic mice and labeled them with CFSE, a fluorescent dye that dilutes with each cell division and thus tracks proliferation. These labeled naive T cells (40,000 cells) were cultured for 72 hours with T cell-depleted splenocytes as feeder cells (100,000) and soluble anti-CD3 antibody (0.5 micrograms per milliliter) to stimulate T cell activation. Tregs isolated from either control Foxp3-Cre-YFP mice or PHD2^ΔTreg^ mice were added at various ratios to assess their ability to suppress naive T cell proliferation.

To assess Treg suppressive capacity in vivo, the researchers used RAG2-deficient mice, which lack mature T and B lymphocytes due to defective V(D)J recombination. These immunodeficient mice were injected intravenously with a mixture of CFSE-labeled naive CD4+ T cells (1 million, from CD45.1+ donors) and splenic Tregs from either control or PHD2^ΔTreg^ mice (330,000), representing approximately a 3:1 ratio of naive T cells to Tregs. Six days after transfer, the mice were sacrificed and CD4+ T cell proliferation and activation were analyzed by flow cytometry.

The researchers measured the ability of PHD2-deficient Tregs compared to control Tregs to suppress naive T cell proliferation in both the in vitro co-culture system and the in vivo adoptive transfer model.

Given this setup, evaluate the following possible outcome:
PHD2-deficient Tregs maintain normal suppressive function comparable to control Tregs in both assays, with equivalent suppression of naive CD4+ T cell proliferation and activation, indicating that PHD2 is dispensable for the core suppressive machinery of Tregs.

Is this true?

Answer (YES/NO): NO